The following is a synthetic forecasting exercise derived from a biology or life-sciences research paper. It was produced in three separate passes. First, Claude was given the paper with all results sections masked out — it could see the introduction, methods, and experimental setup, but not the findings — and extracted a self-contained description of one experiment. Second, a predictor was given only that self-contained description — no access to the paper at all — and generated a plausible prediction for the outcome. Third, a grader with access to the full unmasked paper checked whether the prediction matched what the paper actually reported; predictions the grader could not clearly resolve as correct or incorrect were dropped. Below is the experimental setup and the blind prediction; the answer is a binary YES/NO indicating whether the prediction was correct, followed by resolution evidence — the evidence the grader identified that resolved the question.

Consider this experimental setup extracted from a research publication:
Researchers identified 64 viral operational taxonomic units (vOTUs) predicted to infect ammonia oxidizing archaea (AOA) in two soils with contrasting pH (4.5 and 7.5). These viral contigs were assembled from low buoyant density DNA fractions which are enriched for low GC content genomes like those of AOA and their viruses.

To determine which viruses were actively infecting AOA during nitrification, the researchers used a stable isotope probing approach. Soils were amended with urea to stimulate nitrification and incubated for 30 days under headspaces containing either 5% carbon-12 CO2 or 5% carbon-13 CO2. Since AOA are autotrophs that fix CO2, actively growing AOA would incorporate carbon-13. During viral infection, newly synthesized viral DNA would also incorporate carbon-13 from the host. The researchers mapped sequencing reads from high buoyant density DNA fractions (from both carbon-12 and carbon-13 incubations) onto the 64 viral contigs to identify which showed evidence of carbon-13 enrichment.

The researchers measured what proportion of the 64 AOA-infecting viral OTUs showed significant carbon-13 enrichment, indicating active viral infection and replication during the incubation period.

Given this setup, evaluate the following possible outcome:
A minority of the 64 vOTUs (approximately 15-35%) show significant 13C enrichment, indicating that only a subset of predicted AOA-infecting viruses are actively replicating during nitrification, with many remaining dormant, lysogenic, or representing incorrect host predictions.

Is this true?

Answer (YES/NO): NO